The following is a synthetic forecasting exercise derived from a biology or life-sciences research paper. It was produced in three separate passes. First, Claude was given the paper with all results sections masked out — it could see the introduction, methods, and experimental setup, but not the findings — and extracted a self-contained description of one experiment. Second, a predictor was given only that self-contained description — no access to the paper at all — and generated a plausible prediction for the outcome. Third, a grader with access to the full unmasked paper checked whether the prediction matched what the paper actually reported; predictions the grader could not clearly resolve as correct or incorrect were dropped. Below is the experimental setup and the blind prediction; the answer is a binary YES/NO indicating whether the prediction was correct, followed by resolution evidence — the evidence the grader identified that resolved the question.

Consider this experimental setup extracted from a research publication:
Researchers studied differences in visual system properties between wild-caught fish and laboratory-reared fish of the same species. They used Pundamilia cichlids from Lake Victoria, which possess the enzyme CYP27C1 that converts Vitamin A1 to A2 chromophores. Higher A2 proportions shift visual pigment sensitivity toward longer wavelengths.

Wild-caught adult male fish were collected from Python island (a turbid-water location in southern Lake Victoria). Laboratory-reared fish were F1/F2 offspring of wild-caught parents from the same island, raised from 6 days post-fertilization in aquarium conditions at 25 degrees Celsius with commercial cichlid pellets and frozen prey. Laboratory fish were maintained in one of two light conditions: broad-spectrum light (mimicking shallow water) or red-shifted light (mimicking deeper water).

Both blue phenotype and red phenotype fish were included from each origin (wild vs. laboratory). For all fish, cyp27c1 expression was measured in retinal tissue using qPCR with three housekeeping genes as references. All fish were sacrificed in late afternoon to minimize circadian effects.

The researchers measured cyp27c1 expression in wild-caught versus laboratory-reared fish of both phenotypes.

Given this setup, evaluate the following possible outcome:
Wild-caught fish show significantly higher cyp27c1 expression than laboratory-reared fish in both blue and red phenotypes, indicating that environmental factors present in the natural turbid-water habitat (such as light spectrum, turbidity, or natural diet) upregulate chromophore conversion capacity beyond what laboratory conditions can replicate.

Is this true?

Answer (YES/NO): NO